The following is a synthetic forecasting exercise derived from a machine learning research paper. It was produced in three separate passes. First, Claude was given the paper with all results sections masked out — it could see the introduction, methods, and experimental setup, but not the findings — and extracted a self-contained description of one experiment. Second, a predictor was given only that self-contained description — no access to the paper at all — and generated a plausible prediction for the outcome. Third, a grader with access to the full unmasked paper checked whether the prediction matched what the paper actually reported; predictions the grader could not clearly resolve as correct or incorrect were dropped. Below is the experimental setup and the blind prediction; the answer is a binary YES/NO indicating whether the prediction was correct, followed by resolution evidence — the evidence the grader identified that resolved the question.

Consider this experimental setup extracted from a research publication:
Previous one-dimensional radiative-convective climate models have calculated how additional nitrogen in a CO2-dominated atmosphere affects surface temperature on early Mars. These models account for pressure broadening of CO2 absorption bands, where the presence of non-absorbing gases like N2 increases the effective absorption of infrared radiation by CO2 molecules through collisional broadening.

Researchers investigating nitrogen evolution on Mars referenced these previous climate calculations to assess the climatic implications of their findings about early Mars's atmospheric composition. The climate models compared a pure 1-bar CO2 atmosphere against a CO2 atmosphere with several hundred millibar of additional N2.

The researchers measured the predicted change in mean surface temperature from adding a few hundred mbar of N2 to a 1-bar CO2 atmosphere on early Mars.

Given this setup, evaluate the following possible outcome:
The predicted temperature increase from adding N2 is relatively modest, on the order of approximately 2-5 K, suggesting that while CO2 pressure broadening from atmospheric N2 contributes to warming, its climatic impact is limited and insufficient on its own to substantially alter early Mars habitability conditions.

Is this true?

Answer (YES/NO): NO